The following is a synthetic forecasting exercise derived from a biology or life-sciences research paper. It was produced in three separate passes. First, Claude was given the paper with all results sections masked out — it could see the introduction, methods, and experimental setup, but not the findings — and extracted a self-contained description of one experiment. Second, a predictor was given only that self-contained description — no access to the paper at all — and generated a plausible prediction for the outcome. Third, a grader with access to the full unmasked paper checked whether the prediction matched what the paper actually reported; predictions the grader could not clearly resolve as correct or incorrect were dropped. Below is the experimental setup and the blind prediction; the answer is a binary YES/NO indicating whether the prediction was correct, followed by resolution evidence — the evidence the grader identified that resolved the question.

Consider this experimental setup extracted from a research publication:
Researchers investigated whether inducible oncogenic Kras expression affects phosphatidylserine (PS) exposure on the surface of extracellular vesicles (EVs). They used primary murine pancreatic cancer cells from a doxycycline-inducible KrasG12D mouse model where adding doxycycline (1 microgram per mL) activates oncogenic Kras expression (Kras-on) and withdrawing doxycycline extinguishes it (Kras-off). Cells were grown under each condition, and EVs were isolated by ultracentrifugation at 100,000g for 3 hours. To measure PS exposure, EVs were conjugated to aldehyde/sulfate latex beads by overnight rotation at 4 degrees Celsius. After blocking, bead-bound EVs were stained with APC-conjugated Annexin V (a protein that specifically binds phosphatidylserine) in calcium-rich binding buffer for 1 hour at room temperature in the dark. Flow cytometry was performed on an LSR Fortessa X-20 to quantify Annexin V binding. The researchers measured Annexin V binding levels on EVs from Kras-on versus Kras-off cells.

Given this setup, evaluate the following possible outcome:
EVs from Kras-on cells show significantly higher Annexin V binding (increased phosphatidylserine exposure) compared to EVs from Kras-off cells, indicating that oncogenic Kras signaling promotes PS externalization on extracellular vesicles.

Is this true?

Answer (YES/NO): YES